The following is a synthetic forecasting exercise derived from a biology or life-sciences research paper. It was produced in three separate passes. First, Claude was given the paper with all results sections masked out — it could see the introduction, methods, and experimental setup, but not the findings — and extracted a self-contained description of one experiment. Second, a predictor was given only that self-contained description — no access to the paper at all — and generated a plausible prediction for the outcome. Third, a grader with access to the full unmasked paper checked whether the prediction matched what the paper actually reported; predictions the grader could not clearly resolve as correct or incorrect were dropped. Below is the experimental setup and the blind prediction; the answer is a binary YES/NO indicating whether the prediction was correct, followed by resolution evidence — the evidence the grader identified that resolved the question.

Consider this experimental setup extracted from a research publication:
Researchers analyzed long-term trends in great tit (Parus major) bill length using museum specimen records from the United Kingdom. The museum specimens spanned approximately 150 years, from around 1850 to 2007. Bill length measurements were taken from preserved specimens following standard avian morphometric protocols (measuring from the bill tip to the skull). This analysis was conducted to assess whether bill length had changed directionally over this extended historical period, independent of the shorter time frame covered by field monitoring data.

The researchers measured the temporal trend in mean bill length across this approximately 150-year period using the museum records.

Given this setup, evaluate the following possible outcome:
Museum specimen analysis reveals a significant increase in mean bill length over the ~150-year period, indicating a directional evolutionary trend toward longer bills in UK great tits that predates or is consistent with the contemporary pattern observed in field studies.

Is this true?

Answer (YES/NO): NO